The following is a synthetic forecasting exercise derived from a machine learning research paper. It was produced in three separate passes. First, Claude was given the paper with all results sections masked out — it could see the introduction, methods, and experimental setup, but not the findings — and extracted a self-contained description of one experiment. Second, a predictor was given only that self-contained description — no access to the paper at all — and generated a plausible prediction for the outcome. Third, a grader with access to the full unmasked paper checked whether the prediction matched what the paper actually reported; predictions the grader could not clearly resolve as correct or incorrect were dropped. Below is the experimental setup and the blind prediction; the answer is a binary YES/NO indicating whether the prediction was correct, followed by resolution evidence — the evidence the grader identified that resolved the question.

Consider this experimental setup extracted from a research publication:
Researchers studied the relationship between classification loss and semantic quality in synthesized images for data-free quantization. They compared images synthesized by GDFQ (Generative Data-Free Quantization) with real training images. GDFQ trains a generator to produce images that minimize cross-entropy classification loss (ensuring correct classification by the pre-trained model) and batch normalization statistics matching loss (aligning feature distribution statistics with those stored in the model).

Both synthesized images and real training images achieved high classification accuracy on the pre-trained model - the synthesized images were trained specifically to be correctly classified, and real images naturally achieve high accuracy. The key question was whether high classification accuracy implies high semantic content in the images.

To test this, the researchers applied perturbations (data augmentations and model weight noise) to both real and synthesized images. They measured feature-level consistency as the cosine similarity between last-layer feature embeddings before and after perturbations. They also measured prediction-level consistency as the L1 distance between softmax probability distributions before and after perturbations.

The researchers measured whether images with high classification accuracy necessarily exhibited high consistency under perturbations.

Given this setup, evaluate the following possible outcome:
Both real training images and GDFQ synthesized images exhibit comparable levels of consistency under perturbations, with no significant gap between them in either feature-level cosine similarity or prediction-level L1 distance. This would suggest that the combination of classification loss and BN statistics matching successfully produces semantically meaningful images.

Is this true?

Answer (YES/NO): NO